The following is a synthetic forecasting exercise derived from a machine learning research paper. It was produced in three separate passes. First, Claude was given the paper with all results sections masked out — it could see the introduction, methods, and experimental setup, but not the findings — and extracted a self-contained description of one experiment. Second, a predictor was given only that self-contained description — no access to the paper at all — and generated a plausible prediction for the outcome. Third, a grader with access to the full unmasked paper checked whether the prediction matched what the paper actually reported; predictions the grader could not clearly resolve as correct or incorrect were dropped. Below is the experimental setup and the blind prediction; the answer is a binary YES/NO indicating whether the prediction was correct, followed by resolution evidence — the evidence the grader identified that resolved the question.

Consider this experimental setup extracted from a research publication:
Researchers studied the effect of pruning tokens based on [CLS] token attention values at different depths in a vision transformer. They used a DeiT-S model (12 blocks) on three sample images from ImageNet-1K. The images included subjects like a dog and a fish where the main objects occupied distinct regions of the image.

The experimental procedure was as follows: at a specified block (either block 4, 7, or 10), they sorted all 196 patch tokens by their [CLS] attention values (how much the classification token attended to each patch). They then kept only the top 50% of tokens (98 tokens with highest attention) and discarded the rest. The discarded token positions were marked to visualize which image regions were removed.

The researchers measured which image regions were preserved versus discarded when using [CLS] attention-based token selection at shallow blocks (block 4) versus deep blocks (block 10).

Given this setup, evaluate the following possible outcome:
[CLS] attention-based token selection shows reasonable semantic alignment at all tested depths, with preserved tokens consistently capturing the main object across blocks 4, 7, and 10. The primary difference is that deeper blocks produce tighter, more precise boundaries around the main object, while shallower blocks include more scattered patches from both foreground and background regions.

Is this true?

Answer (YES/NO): NO